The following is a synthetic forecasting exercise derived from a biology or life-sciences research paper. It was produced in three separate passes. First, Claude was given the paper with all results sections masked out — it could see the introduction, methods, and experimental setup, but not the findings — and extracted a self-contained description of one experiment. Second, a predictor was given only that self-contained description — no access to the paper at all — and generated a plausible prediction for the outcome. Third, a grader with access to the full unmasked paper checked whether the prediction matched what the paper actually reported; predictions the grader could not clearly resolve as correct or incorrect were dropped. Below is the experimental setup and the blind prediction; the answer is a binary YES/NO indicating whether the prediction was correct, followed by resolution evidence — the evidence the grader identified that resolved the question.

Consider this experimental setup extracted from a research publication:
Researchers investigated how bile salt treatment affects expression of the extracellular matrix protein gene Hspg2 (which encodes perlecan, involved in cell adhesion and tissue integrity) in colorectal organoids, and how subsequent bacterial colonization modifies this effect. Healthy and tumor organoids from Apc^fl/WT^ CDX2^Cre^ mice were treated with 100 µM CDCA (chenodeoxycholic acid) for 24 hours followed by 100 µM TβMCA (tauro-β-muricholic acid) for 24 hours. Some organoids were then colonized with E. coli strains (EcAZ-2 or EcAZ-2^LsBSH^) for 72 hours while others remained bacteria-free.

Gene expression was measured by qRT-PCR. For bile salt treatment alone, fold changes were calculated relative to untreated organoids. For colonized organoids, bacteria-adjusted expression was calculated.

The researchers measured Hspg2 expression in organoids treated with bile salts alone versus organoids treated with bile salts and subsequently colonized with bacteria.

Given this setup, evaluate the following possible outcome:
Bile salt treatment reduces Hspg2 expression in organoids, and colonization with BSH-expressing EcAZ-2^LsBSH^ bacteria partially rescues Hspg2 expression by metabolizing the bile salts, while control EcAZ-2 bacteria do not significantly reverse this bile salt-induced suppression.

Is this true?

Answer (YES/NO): NO